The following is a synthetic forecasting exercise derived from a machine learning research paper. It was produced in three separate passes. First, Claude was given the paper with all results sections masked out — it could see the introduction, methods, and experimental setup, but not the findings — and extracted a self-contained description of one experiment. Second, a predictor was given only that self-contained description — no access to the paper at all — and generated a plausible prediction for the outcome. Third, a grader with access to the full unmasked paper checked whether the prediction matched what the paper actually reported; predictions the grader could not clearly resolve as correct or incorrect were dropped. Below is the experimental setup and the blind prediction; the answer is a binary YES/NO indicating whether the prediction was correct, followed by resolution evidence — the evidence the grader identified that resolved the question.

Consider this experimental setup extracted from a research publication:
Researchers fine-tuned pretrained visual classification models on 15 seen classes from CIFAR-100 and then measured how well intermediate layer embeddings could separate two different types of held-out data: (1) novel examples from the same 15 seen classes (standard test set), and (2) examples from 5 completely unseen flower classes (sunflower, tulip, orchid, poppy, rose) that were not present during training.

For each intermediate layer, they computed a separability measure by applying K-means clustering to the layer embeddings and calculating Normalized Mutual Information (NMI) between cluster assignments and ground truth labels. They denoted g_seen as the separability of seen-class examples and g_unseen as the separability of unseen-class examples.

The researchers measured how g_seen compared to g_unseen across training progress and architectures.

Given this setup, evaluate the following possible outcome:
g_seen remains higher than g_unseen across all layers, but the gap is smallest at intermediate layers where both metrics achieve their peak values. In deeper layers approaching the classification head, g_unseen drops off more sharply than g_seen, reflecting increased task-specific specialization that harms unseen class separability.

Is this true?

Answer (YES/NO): NO